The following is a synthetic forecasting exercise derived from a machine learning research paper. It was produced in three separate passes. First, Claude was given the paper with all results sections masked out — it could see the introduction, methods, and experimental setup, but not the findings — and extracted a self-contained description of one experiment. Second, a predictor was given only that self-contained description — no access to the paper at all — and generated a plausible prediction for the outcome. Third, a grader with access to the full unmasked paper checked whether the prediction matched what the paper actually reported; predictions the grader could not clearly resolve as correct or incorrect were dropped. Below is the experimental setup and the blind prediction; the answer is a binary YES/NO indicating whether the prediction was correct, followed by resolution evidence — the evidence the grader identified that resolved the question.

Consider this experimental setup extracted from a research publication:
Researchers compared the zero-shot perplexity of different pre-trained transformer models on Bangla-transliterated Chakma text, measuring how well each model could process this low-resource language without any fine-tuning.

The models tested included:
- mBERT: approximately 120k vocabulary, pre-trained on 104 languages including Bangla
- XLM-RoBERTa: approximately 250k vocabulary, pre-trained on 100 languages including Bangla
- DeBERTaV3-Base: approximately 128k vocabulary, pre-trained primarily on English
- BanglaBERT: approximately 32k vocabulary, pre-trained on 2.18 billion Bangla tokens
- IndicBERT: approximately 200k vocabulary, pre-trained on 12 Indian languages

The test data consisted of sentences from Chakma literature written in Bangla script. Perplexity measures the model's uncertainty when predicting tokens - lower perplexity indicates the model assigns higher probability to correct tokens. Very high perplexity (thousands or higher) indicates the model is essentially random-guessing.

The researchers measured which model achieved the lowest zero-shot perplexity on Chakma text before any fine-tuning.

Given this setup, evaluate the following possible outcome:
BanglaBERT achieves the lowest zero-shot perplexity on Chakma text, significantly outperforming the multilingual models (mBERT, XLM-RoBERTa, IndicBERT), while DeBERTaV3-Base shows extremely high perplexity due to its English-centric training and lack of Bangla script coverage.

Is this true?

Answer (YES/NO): NO